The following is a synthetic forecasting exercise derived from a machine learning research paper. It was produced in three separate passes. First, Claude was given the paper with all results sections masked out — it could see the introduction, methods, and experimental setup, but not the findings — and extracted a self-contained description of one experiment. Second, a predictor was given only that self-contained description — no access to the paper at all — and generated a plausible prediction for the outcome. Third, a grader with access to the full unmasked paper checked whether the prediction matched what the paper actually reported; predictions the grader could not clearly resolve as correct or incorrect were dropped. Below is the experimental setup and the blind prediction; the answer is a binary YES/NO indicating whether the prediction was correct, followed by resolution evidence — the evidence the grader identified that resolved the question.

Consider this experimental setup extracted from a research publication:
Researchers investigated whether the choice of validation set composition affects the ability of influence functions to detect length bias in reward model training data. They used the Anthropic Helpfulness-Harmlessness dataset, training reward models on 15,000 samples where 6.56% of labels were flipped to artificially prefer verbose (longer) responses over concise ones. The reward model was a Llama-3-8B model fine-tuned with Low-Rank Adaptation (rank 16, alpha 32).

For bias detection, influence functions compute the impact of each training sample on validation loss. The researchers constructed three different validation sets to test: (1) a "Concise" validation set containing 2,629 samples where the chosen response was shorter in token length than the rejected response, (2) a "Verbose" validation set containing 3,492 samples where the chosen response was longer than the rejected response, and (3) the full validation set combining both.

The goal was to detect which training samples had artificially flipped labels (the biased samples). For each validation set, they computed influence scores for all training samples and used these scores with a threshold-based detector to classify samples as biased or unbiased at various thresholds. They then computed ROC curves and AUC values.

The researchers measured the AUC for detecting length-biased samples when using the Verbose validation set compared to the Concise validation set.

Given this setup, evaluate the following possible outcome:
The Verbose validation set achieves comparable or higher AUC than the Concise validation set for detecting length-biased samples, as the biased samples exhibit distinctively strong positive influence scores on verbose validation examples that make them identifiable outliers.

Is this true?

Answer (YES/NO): NO